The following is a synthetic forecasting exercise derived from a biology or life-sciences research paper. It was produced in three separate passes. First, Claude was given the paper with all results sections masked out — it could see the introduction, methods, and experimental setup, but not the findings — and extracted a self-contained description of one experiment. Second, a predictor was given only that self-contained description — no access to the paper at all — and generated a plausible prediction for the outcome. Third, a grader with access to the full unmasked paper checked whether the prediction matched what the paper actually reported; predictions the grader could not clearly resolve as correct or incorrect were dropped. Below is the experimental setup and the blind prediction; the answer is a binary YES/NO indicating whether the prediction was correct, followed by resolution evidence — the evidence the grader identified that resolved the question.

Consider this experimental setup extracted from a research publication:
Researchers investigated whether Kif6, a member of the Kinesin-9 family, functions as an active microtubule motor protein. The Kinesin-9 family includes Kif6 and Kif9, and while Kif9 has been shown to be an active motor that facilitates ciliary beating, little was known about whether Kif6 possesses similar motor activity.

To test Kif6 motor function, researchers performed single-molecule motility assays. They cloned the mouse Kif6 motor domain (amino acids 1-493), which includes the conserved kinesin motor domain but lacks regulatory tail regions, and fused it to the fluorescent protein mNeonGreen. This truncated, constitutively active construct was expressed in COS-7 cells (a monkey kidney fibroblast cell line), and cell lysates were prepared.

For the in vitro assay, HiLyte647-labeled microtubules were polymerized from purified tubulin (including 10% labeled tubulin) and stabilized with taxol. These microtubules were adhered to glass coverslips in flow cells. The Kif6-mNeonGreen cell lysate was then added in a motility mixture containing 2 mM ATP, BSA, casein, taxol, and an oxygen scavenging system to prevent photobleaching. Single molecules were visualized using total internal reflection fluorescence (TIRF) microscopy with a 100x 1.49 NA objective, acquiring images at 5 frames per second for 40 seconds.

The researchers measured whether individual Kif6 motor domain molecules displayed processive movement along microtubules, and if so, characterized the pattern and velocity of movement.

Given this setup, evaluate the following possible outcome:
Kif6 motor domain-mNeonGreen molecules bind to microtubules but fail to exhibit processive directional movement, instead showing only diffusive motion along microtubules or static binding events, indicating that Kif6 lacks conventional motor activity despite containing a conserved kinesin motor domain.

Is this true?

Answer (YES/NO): NO